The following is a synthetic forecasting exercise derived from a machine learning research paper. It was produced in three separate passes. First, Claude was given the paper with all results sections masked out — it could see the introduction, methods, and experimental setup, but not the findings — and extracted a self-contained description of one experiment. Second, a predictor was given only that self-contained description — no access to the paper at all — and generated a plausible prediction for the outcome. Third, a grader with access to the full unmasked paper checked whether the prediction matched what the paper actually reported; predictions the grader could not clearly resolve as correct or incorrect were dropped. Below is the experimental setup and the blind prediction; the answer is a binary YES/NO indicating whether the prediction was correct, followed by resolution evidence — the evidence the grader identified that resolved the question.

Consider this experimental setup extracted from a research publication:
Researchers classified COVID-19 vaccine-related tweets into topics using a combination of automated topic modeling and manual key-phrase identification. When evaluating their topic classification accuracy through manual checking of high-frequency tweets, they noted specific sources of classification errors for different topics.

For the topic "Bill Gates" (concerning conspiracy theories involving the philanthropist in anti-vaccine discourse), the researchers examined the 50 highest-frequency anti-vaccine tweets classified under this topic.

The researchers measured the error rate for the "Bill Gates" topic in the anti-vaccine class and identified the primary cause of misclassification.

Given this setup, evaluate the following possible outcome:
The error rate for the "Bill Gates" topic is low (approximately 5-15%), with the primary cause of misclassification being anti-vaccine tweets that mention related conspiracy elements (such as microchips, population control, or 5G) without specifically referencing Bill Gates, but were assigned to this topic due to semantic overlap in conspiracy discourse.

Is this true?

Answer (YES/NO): NO